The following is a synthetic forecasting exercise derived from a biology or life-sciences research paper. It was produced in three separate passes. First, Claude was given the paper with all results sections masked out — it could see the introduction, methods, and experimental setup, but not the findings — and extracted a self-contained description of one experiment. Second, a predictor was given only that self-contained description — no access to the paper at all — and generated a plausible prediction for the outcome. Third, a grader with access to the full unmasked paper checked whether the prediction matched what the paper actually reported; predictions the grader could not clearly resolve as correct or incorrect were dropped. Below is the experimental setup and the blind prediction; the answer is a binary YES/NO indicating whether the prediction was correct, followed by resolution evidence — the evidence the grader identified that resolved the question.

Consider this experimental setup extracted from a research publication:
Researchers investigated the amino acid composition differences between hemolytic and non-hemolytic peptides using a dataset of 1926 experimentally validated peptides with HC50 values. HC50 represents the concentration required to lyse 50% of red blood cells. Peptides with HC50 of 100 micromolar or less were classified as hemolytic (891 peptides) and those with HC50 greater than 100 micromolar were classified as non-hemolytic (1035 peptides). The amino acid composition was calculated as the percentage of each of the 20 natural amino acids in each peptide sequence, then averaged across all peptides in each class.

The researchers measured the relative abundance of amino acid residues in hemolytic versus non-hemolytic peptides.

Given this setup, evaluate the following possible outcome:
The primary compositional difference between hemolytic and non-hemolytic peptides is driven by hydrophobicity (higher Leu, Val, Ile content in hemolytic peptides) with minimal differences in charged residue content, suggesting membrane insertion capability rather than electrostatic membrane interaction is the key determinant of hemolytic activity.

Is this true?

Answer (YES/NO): NO